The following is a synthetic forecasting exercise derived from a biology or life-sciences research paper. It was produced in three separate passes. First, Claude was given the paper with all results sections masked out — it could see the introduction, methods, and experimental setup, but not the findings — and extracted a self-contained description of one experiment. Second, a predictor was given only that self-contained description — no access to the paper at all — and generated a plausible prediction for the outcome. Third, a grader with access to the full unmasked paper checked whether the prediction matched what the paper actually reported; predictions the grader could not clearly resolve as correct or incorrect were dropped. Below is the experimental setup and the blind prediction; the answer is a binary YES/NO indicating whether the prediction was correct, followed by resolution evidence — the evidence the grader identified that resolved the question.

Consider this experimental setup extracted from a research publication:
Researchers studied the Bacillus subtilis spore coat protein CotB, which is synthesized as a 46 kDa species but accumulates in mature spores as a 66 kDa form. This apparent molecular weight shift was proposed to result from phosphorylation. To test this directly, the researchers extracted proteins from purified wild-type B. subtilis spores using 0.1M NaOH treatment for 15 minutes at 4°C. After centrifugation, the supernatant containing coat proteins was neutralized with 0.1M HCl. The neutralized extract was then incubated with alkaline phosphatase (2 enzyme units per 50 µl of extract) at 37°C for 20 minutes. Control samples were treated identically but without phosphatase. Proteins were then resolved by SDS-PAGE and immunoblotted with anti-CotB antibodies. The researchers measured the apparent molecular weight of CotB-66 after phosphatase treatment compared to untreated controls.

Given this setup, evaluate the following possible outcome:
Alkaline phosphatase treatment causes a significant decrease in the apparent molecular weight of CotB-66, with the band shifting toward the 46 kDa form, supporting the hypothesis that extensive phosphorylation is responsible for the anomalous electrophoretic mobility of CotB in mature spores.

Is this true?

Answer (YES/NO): YES